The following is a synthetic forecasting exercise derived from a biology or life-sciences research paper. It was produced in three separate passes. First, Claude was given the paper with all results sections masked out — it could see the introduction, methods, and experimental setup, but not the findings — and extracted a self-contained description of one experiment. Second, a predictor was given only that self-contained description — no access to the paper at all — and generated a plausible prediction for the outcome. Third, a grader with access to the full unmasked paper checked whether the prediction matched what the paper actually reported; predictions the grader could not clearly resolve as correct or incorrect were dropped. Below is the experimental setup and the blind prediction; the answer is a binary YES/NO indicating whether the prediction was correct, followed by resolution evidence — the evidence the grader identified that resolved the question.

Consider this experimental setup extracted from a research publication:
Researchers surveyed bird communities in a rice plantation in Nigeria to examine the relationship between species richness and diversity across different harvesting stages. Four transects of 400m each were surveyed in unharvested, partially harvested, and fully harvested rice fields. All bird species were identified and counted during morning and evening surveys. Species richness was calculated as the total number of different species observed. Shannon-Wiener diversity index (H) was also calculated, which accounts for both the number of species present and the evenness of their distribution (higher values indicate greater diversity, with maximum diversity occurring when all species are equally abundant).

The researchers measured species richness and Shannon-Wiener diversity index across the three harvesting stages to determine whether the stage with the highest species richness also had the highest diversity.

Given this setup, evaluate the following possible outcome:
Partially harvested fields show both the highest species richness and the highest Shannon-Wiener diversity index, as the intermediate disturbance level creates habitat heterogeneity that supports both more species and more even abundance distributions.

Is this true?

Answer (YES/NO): NO